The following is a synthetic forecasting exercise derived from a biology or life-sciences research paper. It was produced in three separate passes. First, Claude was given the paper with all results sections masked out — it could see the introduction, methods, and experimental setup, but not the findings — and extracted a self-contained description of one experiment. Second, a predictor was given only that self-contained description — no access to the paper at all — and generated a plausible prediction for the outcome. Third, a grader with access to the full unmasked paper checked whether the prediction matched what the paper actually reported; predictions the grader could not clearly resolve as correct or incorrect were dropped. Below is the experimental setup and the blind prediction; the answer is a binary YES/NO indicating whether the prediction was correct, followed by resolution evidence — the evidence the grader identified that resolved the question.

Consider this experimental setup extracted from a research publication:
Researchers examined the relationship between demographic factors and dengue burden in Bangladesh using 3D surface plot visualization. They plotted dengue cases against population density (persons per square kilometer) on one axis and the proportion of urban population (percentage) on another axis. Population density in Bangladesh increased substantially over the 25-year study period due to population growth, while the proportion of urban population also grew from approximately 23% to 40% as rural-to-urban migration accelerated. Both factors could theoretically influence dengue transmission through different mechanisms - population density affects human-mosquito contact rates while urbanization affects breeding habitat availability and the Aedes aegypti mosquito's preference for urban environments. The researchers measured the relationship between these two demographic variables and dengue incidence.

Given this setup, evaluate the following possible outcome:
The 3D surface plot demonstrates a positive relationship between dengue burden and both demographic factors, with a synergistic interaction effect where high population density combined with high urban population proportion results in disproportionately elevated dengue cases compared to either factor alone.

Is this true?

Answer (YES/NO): YES